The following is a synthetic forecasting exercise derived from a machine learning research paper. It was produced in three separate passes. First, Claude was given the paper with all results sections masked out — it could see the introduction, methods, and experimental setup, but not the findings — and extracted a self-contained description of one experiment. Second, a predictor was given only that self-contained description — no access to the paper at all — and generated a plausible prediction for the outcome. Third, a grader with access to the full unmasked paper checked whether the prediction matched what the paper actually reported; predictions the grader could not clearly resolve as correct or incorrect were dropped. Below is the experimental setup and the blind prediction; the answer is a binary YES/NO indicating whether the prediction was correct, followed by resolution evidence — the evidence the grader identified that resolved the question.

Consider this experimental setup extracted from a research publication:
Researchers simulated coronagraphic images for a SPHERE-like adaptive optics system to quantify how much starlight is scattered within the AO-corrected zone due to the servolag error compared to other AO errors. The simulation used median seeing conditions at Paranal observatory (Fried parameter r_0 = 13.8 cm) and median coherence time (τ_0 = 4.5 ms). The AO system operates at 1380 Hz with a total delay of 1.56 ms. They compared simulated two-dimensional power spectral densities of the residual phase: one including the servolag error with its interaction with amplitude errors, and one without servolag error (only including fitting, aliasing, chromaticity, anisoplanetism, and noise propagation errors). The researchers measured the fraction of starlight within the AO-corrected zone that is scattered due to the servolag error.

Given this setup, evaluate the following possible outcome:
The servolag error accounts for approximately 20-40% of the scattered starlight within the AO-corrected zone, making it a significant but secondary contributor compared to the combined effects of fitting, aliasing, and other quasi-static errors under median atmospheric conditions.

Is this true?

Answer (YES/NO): NO